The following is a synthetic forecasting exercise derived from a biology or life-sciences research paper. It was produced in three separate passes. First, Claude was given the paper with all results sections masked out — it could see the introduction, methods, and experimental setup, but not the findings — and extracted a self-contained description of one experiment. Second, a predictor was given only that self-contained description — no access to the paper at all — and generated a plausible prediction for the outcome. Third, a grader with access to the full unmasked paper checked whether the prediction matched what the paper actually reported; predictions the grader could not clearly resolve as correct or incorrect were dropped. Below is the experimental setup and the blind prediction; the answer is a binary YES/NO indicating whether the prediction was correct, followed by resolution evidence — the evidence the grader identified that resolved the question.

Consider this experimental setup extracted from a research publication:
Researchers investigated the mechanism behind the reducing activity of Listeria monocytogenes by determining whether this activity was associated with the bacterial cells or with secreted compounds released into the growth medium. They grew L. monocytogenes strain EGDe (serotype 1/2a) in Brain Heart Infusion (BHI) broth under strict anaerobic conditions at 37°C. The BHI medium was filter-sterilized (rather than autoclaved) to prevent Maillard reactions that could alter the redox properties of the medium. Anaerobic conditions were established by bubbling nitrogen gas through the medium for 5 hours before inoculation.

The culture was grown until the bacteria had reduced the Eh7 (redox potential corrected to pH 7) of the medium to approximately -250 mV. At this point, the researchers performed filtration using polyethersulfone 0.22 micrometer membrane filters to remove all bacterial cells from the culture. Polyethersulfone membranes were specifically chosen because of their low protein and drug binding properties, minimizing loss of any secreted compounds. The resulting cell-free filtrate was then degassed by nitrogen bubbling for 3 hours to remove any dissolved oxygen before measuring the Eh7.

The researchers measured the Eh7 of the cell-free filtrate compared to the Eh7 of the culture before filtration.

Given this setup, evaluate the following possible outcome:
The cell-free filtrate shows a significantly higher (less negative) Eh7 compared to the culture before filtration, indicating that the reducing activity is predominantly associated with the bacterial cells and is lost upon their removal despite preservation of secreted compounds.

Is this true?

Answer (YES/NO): YES